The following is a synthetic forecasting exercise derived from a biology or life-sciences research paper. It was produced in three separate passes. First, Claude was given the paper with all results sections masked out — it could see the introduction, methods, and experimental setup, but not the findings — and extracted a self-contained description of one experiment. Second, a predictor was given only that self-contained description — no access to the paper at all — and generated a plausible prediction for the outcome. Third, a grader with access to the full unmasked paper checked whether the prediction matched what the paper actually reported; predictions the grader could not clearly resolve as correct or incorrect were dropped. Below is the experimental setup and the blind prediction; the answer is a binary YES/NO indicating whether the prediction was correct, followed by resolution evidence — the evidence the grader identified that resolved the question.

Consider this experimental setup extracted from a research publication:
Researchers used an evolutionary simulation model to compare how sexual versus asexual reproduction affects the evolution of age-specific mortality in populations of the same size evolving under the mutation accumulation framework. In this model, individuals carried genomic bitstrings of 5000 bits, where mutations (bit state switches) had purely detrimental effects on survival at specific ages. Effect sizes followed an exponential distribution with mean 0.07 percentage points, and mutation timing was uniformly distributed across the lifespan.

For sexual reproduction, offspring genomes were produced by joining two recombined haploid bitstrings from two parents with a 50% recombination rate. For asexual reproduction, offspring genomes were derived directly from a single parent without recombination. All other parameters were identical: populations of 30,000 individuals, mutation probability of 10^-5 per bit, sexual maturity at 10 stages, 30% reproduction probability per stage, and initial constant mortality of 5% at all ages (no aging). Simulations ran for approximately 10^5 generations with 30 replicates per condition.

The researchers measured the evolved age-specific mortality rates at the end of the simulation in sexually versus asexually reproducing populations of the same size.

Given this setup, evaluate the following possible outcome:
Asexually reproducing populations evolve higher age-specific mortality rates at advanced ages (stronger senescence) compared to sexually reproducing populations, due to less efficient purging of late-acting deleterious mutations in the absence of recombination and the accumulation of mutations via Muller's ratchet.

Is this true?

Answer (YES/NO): NO